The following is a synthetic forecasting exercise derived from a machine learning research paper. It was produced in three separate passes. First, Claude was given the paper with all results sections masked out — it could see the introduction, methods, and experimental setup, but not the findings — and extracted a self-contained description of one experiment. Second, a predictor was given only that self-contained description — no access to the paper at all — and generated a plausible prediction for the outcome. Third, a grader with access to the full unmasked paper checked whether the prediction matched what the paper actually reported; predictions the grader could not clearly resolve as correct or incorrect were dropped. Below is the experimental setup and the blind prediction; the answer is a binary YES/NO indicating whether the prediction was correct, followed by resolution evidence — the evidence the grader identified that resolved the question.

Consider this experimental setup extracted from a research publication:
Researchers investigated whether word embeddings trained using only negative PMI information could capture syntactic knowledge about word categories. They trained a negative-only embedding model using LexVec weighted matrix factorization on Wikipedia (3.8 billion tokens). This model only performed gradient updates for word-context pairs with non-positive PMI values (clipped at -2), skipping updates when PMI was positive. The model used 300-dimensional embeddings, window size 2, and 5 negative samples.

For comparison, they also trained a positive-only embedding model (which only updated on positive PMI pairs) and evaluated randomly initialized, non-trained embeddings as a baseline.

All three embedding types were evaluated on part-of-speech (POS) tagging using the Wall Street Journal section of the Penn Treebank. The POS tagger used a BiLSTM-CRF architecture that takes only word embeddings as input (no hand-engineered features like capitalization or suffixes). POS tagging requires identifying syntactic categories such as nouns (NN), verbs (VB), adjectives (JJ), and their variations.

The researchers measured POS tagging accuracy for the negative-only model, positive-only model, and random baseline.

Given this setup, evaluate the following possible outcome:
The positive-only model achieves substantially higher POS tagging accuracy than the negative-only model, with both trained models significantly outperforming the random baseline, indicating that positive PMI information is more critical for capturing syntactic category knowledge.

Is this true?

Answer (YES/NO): NO